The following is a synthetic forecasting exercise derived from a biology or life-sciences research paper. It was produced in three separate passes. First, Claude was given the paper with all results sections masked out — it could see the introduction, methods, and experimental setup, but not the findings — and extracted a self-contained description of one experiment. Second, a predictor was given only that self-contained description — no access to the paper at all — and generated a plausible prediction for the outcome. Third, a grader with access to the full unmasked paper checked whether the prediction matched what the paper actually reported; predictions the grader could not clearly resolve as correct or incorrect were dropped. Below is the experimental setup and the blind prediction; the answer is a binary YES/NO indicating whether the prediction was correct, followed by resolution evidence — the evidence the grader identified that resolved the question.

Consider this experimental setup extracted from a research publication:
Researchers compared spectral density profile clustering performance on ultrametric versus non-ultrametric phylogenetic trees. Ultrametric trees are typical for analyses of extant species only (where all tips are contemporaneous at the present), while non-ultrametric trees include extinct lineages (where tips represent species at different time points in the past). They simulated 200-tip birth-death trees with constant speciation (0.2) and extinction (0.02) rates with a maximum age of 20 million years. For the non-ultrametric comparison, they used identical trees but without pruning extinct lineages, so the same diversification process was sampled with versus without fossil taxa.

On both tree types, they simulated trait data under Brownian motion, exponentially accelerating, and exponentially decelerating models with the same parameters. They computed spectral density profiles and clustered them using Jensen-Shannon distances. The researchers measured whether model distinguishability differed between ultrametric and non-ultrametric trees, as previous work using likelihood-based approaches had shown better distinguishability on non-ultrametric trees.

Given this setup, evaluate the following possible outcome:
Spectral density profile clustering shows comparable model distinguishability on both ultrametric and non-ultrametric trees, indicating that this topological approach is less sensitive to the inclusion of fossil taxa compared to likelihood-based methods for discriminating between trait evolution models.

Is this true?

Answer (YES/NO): NO